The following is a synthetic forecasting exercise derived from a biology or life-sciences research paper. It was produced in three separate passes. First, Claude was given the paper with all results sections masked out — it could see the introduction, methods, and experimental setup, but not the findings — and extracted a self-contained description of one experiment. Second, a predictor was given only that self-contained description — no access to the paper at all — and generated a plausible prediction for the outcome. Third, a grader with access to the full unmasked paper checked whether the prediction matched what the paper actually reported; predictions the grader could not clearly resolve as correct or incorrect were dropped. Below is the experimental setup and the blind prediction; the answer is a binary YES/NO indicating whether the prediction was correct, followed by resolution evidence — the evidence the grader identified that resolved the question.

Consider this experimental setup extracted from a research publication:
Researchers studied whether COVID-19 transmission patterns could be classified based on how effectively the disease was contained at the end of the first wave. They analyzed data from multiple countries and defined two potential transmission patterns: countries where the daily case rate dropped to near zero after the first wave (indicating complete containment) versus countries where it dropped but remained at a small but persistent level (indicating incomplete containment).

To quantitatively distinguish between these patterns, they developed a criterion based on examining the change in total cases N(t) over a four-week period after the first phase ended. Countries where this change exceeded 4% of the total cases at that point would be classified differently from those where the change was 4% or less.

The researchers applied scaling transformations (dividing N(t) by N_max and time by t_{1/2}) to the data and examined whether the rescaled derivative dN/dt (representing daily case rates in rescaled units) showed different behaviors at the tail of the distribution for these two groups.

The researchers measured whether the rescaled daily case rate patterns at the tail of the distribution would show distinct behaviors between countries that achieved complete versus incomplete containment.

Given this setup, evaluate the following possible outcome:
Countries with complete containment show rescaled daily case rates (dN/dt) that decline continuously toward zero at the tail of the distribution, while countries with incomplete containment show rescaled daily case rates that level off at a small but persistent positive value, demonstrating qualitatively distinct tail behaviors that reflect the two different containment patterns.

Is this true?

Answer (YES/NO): YES